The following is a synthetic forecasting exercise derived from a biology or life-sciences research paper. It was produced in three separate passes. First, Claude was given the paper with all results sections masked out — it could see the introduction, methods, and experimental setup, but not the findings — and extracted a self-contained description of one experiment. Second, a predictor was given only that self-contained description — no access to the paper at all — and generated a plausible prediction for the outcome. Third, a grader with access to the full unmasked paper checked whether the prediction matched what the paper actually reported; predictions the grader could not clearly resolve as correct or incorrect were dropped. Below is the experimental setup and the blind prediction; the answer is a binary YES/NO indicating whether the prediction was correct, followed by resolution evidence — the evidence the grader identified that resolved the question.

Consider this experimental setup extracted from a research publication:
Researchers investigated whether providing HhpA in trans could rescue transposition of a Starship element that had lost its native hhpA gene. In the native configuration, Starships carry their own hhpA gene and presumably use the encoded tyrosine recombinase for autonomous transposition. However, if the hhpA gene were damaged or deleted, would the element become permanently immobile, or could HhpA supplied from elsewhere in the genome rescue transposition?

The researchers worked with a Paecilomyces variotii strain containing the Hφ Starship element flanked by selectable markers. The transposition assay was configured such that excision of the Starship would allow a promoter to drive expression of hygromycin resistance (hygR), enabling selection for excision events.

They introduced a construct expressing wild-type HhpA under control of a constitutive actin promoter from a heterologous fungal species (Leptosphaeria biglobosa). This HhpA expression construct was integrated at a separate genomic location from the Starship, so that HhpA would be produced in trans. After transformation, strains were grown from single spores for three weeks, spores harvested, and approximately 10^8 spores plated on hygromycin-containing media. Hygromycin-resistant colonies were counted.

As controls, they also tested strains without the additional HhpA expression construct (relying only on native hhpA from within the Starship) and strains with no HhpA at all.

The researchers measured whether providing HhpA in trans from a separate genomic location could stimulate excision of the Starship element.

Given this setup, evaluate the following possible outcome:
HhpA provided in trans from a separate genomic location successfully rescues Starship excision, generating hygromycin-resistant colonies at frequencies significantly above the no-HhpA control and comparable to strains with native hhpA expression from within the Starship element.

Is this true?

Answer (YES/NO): YES